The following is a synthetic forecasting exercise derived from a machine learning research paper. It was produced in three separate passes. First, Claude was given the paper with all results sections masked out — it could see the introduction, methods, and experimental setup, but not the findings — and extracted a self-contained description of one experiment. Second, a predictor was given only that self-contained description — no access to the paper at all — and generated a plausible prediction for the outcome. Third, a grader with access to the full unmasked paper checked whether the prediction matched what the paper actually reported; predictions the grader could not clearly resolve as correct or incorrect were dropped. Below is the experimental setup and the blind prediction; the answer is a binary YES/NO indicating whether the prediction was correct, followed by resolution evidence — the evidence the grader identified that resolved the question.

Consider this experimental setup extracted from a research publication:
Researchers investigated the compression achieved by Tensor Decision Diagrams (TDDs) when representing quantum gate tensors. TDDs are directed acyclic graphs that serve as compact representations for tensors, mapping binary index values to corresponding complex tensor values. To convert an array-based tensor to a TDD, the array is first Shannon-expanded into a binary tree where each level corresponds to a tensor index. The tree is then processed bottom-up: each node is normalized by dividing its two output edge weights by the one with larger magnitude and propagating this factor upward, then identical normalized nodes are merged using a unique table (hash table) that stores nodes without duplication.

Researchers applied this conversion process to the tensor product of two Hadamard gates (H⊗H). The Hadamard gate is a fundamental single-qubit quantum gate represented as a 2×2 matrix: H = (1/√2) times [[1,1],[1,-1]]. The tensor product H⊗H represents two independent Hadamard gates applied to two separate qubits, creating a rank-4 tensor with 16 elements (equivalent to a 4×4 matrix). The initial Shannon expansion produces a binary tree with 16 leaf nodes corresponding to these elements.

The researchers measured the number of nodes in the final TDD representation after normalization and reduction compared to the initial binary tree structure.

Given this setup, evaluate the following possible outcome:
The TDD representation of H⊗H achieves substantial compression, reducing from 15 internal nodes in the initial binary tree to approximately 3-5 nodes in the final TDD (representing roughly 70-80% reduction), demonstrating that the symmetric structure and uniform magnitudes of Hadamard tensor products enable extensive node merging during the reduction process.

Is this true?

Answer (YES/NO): NO